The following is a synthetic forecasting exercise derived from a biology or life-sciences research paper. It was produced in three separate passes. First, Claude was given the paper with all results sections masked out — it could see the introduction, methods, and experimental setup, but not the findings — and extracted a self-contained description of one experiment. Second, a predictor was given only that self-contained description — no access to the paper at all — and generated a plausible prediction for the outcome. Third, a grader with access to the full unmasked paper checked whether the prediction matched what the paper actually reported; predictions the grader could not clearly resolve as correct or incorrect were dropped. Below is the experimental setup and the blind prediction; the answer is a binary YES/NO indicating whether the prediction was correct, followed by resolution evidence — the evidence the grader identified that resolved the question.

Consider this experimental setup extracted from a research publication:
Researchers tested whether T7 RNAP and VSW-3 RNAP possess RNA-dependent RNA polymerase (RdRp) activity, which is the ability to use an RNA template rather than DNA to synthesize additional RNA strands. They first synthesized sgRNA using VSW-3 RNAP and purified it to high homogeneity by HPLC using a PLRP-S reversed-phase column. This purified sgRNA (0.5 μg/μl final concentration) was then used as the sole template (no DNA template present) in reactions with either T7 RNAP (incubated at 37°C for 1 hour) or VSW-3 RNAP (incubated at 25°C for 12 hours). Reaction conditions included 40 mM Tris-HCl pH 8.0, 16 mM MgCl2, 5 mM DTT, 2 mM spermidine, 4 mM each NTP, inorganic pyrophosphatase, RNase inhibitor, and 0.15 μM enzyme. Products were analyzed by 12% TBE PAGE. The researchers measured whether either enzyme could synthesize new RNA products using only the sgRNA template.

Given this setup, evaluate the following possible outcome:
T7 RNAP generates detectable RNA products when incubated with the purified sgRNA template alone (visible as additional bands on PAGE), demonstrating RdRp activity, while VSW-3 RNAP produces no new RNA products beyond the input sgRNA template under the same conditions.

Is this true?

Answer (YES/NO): YES